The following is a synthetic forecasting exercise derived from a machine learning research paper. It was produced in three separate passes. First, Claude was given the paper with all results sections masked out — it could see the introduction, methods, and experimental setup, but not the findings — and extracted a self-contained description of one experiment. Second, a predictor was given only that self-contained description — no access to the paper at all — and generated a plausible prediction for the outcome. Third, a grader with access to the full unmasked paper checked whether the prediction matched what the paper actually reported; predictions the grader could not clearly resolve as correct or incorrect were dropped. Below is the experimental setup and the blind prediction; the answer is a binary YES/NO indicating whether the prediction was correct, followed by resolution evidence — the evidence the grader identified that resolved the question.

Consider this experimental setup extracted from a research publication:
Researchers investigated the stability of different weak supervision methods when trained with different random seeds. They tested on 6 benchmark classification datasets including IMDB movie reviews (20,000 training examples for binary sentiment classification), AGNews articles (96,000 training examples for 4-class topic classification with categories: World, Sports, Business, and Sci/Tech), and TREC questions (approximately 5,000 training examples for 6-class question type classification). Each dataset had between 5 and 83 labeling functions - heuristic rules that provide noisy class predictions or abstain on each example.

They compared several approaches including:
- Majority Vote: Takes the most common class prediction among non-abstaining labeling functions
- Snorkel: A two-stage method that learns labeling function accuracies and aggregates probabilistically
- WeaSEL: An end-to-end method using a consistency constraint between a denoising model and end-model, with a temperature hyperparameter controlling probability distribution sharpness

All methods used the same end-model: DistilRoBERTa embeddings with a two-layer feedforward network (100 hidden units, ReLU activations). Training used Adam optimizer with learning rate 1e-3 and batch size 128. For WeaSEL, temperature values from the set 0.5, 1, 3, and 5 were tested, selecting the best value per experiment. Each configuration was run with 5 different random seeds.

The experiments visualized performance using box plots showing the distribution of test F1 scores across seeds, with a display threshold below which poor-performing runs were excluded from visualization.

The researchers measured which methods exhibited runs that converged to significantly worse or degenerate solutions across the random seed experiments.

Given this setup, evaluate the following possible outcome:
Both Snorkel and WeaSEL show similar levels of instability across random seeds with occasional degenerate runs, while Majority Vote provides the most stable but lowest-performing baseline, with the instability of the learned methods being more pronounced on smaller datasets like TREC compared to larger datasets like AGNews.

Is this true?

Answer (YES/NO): NO